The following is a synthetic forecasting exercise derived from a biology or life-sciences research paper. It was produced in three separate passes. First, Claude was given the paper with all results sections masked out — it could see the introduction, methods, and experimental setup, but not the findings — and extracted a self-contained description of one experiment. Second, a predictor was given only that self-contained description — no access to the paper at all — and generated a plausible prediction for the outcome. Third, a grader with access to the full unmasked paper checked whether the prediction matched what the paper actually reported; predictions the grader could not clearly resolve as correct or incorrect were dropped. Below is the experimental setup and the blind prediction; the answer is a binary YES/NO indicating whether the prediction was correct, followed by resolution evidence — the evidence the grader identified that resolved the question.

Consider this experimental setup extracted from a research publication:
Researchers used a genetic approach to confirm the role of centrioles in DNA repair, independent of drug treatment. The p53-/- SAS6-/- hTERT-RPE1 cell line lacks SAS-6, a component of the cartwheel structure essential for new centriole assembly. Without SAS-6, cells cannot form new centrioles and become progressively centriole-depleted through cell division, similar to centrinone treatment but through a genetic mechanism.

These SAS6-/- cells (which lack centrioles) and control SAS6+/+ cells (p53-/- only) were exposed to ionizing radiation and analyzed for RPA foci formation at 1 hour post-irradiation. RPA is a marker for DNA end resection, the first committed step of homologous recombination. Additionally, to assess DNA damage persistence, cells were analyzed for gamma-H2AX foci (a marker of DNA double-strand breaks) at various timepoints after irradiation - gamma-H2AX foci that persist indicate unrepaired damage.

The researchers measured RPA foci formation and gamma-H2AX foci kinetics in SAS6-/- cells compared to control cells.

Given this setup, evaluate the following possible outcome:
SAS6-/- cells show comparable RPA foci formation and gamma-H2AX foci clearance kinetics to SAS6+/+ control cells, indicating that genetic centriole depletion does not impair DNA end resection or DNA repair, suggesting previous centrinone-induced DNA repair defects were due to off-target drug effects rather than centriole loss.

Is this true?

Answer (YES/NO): NO